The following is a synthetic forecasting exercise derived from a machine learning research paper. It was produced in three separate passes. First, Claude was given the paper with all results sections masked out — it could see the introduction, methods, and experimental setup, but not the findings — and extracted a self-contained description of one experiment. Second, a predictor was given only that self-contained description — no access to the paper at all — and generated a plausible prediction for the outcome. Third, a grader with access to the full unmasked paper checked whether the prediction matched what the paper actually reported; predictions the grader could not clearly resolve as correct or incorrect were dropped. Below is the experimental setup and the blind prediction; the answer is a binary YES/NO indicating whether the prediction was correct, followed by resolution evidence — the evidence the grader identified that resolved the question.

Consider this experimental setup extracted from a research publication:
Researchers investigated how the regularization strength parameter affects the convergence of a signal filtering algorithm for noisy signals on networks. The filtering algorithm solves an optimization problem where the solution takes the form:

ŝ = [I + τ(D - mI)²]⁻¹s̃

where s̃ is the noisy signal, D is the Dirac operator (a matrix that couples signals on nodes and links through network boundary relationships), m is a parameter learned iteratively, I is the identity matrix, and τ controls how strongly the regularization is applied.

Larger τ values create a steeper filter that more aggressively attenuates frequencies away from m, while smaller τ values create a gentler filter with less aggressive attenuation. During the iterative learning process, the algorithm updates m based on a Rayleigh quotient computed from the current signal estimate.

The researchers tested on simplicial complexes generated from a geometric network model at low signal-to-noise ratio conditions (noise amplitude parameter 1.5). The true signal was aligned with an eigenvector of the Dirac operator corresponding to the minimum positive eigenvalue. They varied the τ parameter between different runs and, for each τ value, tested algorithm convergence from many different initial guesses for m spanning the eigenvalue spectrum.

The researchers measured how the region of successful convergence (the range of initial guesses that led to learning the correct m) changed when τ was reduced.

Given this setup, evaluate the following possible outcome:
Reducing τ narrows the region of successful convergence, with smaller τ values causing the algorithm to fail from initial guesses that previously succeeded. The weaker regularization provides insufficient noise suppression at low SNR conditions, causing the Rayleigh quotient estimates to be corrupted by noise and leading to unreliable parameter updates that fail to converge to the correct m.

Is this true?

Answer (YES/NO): NO